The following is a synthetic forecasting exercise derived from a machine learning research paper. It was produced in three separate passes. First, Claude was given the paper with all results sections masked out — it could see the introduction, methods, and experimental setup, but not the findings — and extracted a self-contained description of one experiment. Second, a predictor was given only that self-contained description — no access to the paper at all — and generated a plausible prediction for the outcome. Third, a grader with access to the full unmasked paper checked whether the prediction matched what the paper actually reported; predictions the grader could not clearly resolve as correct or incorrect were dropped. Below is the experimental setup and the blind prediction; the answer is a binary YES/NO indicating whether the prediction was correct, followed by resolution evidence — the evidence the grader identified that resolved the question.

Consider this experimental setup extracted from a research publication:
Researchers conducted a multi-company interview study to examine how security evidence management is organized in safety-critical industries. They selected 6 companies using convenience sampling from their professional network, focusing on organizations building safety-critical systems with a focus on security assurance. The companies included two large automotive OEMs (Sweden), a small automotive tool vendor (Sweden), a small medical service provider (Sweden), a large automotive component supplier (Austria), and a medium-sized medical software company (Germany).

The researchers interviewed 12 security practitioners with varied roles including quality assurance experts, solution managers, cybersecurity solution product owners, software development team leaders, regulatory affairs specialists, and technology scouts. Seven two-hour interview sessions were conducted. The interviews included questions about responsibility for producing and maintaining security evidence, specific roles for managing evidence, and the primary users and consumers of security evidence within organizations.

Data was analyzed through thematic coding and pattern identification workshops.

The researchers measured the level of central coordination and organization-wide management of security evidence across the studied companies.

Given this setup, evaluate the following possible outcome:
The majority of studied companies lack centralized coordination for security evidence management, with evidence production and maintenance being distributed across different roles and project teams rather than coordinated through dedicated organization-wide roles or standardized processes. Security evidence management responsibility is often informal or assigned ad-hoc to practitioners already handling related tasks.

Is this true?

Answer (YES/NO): YES